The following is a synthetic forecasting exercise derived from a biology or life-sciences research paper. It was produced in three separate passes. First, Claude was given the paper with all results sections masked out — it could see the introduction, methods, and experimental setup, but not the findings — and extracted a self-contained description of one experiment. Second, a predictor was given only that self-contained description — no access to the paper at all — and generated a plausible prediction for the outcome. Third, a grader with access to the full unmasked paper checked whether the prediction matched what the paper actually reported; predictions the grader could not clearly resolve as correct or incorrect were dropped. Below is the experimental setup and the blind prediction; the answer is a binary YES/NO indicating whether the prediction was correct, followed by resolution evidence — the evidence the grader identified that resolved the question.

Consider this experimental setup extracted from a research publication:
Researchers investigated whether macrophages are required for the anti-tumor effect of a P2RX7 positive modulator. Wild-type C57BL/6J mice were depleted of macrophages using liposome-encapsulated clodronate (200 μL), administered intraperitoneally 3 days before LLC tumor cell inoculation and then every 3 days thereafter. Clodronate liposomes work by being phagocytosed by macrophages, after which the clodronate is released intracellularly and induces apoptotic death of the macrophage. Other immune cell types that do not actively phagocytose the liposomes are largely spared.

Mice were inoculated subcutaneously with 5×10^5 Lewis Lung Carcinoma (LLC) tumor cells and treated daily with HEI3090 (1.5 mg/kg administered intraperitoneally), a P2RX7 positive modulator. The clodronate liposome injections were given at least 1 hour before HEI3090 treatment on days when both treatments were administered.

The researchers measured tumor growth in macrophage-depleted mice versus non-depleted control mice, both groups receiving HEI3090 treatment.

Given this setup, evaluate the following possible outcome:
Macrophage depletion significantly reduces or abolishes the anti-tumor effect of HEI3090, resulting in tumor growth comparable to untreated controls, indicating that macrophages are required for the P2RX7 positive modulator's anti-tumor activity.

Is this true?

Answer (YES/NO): NO